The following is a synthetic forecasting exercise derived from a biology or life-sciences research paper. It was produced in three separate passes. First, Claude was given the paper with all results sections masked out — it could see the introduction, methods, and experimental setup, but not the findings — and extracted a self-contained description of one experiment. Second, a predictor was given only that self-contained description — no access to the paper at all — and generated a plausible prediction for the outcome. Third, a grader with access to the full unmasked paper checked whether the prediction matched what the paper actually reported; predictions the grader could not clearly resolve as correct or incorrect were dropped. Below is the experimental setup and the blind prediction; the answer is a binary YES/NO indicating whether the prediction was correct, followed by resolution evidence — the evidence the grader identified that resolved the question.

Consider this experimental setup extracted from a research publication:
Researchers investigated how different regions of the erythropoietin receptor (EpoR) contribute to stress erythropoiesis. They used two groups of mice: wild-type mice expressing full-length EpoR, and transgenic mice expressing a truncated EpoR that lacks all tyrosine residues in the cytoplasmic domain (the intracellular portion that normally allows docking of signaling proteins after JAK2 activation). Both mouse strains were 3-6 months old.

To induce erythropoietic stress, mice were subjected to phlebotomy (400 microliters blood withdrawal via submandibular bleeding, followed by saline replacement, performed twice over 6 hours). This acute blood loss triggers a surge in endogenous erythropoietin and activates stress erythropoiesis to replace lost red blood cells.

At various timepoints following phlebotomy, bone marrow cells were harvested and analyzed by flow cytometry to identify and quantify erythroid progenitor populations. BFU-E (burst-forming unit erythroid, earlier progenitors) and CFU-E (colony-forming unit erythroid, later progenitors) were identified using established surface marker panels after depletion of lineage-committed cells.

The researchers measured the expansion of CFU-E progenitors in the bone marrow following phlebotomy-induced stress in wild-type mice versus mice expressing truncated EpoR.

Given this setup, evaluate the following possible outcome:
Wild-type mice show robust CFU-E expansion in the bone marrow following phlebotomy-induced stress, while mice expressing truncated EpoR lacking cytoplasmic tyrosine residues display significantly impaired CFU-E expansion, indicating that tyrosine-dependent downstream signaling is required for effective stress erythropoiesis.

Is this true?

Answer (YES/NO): YES